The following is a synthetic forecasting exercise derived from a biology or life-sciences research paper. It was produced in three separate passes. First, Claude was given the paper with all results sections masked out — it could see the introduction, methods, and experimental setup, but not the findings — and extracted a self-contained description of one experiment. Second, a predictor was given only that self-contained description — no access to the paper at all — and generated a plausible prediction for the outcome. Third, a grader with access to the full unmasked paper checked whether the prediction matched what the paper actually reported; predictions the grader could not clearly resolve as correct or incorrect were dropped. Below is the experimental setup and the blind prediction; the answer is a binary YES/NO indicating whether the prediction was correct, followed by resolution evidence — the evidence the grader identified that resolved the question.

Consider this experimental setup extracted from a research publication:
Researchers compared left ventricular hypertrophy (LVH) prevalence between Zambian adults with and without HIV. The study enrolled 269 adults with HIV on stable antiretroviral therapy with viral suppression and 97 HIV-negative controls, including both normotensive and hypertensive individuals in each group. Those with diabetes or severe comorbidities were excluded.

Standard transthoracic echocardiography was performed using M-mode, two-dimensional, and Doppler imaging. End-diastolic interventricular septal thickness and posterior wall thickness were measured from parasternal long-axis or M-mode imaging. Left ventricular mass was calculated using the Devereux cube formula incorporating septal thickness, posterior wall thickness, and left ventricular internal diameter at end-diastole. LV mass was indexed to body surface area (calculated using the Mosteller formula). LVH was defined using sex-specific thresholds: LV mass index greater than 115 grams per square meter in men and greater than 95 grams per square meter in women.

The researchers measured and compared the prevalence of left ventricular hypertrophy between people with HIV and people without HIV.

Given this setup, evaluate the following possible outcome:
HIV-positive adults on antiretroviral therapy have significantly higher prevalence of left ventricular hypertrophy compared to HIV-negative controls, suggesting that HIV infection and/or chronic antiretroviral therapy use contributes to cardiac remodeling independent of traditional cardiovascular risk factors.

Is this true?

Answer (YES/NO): NO